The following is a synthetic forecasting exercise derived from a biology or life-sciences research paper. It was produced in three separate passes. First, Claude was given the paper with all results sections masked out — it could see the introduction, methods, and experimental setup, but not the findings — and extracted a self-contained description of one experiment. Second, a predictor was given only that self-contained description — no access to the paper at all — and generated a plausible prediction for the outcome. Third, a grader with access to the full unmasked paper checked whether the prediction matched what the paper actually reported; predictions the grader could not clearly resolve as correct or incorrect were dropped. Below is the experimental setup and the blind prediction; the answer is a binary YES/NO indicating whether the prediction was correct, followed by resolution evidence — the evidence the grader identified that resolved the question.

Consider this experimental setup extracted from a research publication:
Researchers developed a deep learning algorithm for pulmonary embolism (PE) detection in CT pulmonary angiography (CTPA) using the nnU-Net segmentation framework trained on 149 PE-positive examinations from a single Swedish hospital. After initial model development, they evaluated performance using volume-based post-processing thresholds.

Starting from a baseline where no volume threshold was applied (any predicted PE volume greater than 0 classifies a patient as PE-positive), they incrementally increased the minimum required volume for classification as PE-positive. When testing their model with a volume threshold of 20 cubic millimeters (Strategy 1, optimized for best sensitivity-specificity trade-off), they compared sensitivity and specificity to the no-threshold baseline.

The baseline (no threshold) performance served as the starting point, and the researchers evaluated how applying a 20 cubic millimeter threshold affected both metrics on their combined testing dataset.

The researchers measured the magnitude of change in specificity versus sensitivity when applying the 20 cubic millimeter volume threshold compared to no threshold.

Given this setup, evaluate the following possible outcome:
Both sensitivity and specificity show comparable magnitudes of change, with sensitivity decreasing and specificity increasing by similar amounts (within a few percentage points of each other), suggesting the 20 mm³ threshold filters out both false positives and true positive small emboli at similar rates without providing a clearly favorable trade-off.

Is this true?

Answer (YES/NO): NO